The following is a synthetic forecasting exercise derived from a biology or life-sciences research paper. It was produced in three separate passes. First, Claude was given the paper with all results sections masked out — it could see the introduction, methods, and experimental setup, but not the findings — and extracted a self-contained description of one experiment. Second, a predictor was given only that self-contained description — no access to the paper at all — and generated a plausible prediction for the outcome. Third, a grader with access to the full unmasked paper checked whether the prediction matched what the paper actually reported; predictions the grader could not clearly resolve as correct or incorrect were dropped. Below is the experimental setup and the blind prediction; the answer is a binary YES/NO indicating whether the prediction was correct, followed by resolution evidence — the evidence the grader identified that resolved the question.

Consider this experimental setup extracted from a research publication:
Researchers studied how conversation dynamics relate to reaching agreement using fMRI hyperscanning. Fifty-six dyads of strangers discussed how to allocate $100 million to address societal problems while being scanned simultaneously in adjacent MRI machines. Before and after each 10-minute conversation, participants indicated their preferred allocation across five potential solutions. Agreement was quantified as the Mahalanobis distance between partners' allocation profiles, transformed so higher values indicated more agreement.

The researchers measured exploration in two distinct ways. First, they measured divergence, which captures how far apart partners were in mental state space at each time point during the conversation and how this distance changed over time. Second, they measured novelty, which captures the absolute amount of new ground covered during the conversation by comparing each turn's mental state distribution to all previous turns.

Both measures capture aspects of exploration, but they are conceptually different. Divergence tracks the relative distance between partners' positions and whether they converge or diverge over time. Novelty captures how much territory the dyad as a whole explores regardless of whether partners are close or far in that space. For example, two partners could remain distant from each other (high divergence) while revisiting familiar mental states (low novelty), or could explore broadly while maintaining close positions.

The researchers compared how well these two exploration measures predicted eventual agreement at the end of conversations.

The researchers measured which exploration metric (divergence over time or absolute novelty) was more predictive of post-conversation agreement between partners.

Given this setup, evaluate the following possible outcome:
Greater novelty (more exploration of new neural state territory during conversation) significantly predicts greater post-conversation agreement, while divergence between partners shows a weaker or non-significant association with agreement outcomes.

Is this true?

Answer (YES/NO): YES